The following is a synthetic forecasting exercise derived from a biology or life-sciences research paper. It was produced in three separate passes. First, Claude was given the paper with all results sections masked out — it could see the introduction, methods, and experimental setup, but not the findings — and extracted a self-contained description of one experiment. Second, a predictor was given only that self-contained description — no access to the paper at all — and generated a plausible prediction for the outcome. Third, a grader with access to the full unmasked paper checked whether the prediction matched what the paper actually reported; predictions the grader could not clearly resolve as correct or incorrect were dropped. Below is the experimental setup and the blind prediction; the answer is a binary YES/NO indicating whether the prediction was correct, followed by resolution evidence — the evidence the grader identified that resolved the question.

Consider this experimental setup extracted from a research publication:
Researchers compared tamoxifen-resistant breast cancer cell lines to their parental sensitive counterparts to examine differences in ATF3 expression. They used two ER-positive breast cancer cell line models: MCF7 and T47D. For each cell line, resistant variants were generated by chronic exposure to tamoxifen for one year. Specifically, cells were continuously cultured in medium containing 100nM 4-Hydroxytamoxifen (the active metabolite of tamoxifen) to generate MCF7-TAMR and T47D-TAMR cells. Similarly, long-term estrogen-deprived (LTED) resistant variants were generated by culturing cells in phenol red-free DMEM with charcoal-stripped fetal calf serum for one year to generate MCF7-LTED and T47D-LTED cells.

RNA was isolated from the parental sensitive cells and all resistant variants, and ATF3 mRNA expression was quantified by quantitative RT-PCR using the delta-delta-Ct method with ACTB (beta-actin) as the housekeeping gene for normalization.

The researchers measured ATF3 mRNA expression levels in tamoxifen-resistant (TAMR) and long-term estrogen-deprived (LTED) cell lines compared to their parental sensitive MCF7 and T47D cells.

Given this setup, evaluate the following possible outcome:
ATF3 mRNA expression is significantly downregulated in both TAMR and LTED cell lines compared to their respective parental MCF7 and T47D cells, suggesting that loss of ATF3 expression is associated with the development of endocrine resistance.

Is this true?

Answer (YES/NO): NO